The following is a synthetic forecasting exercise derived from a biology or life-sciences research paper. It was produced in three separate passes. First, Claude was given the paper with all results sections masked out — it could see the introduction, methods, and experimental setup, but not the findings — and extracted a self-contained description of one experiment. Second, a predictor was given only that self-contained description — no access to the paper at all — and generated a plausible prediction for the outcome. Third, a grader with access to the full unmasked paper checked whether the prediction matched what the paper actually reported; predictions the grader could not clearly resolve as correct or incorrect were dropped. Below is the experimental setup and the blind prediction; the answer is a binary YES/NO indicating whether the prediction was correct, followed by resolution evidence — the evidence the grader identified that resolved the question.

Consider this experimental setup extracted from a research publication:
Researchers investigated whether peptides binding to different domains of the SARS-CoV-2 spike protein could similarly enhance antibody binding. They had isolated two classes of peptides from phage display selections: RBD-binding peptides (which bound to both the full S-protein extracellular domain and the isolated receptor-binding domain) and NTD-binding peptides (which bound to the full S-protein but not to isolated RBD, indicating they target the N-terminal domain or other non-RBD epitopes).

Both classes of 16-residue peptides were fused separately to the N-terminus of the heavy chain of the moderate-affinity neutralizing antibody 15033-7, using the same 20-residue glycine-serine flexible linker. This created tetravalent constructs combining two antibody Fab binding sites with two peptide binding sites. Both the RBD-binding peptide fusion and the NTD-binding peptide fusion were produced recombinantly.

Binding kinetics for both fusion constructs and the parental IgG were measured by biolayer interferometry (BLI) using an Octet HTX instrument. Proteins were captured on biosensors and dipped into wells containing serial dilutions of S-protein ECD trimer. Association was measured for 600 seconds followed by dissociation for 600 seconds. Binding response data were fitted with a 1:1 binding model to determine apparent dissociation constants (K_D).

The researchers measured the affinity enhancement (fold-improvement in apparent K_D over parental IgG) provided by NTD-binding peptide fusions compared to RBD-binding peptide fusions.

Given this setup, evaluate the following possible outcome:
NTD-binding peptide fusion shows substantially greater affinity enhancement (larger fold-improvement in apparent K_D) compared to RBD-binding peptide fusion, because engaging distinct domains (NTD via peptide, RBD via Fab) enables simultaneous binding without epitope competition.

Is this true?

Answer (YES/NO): NO